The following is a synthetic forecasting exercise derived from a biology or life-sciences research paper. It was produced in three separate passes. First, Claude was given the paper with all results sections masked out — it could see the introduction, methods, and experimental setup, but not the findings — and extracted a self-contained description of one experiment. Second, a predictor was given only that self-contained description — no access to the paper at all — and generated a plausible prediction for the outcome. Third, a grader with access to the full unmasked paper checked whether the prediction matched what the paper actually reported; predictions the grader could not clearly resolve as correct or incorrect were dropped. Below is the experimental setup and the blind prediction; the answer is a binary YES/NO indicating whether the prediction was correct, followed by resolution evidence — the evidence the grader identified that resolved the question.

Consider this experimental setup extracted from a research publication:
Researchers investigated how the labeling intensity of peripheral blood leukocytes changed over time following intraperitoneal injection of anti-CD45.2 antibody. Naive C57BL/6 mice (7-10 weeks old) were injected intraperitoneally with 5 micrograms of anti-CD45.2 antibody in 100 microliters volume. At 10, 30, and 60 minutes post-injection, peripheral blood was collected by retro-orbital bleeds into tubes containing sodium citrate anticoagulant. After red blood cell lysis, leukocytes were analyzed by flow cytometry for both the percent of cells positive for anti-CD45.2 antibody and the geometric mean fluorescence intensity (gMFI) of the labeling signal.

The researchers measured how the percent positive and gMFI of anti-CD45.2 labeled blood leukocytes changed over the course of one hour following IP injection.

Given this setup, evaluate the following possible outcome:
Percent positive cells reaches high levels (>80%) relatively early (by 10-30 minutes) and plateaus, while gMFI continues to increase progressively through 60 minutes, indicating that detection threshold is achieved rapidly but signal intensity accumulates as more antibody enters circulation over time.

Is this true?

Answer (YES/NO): YES